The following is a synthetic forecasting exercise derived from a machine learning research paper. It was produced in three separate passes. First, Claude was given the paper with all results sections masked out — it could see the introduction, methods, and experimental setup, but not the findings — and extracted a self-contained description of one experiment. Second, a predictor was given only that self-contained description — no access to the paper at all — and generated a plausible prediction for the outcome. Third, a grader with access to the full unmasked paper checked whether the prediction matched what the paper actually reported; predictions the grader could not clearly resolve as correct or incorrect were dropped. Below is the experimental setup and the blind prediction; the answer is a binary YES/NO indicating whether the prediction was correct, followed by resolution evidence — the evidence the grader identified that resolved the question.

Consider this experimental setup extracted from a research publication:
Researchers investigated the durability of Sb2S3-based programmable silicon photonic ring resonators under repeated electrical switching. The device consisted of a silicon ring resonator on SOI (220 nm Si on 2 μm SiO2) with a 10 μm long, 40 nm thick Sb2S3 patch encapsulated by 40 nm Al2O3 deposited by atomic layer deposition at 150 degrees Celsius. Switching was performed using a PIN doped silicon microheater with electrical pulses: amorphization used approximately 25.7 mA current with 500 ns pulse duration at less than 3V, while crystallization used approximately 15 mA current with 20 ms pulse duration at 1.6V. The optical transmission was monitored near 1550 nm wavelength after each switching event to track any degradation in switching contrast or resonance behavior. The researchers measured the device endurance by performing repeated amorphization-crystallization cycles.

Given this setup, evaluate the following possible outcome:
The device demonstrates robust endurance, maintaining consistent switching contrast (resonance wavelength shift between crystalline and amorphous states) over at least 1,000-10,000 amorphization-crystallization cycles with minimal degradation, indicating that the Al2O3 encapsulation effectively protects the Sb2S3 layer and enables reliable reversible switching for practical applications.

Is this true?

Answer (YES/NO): YES